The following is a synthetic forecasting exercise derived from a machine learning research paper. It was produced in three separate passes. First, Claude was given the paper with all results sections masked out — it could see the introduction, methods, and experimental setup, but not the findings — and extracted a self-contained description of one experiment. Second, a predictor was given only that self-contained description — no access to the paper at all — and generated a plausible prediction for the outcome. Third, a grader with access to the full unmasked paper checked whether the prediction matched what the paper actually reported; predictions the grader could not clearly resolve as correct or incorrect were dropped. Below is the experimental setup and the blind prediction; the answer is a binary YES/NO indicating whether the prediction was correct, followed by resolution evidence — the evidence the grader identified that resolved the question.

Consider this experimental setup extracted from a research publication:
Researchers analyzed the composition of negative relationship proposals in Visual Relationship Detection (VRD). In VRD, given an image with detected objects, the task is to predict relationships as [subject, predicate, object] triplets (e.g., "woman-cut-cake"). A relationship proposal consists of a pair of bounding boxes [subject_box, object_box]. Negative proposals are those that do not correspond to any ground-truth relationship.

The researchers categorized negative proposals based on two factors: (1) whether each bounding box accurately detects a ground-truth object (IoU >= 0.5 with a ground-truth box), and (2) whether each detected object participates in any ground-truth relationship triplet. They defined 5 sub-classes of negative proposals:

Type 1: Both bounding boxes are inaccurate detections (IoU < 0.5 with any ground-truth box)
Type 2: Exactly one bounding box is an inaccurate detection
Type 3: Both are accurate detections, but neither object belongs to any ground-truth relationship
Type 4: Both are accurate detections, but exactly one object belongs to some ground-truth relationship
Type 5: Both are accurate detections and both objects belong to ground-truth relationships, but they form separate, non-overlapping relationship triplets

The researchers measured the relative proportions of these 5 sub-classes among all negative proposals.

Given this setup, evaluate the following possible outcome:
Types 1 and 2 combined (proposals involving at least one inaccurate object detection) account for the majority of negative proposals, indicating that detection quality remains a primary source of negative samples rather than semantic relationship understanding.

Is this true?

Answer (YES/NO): YES